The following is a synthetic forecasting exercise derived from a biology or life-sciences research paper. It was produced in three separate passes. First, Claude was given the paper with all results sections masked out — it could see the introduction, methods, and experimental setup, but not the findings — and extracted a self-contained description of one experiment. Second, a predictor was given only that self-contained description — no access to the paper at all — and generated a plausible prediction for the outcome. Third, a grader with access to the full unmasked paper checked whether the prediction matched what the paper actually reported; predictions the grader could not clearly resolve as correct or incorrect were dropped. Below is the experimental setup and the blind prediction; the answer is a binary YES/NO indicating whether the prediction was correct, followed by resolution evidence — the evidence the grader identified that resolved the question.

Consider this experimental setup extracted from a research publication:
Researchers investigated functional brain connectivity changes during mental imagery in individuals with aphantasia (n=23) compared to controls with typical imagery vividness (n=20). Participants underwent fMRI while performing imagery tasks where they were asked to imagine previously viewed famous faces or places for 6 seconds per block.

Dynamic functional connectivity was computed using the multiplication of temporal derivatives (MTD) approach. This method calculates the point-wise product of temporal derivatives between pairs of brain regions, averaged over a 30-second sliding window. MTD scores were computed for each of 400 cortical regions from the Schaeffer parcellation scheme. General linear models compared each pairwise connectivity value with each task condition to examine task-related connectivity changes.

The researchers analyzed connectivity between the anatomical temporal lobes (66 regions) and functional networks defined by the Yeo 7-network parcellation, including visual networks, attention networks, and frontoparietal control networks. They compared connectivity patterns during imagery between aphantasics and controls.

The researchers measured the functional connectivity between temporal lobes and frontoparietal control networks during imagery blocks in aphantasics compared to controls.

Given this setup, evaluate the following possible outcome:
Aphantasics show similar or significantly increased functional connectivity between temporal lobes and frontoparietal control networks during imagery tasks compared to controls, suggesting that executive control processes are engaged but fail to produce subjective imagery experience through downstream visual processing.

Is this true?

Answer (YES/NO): YES